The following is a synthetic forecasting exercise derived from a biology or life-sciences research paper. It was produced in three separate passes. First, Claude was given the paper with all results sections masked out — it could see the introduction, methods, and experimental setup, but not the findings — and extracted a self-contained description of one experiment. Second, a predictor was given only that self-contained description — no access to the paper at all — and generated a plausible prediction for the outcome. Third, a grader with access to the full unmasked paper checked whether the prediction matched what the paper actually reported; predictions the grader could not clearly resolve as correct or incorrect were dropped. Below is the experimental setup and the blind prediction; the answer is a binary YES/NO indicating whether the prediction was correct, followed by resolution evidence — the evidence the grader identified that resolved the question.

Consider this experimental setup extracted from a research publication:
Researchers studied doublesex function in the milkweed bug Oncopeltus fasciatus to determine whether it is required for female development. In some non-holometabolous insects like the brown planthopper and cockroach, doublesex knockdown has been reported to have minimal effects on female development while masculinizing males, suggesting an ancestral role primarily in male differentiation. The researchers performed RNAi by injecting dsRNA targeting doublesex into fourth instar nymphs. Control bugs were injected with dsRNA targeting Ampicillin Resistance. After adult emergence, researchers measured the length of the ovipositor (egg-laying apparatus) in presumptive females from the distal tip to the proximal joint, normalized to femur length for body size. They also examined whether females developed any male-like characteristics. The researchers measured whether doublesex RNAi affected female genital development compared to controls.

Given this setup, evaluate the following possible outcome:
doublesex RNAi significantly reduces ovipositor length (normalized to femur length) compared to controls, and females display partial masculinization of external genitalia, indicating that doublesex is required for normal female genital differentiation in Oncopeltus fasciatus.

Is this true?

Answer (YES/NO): NO